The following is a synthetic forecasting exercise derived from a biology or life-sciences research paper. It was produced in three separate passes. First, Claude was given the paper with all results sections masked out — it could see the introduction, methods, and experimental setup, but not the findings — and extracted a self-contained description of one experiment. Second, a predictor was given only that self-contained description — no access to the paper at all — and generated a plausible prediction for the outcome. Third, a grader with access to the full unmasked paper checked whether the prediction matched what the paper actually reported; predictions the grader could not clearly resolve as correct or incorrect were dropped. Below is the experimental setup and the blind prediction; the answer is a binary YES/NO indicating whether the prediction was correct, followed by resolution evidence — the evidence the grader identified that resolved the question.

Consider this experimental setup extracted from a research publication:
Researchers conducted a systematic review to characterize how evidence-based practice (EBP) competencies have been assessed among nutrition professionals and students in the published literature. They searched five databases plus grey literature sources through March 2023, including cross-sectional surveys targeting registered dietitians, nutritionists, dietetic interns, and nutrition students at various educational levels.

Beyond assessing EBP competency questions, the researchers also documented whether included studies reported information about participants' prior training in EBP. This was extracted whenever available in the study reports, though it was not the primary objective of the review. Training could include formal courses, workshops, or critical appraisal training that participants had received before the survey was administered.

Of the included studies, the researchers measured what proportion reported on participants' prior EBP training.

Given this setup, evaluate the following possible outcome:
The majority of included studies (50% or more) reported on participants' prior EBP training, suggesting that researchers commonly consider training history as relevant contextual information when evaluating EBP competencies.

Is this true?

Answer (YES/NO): YES